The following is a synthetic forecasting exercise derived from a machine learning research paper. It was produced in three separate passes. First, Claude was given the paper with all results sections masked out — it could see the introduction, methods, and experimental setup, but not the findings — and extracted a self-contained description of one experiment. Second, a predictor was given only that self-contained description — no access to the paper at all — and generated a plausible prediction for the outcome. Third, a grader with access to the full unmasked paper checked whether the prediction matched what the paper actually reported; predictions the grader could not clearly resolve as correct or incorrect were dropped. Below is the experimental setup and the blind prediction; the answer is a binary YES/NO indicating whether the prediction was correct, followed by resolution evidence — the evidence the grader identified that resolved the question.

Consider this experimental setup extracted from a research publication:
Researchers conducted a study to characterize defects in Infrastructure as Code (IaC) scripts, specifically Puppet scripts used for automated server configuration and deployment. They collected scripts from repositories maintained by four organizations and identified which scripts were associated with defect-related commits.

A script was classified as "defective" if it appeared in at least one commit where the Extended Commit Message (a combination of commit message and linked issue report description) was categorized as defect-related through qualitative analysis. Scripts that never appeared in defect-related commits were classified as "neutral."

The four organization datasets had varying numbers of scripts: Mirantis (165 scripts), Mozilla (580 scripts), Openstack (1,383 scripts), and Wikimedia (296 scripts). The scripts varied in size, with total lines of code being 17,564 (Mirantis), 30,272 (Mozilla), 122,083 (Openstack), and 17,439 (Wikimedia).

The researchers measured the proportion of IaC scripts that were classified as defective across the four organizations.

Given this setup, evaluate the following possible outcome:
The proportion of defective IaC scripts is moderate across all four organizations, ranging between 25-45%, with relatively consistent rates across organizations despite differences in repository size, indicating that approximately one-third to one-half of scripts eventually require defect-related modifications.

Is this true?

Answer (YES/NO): NO